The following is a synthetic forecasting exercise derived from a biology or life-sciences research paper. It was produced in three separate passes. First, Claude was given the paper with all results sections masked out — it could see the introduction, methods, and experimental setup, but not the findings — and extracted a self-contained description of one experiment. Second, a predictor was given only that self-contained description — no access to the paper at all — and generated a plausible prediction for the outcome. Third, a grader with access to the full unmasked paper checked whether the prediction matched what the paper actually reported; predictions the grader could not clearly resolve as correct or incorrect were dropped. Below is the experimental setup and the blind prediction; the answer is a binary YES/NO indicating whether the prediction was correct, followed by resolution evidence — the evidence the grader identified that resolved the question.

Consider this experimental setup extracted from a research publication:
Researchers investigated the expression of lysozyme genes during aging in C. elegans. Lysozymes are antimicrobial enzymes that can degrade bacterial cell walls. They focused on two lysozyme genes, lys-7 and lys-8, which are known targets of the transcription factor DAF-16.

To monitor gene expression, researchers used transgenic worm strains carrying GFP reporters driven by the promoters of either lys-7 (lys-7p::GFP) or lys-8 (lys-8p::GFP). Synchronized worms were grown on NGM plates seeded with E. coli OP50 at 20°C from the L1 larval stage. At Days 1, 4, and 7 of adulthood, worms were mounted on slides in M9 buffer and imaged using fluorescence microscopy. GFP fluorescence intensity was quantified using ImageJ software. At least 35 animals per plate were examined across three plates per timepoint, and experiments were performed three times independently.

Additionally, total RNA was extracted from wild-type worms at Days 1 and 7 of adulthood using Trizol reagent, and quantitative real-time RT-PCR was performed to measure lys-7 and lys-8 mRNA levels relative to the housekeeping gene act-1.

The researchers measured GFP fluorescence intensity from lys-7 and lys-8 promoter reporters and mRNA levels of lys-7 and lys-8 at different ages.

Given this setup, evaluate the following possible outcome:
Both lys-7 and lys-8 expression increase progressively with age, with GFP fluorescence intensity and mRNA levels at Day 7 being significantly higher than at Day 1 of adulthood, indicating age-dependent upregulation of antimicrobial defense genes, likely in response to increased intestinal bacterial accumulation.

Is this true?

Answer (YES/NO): YES